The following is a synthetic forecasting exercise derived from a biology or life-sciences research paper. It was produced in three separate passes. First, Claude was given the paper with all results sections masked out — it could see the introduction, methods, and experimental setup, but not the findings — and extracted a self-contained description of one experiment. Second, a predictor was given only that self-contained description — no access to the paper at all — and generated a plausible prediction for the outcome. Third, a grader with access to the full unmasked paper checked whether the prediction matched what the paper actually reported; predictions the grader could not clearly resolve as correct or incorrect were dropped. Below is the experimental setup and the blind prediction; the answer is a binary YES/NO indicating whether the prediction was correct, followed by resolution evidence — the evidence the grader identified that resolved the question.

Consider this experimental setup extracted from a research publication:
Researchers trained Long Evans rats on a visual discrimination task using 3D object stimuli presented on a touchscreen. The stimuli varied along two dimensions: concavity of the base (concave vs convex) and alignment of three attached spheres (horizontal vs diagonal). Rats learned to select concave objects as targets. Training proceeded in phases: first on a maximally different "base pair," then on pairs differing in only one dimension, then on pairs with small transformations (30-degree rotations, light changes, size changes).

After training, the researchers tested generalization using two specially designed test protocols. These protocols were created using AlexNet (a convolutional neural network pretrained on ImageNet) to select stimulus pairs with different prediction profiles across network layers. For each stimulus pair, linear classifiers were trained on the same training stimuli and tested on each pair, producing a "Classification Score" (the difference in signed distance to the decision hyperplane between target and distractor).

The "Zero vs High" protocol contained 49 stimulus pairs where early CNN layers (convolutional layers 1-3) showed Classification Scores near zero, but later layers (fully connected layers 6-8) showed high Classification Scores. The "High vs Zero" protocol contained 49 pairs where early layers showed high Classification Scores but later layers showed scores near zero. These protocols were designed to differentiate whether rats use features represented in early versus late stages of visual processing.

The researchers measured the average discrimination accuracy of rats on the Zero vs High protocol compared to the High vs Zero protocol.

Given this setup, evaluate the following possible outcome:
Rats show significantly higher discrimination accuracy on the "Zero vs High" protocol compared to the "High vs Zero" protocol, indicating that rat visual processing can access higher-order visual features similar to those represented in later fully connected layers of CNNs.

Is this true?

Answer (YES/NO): NO